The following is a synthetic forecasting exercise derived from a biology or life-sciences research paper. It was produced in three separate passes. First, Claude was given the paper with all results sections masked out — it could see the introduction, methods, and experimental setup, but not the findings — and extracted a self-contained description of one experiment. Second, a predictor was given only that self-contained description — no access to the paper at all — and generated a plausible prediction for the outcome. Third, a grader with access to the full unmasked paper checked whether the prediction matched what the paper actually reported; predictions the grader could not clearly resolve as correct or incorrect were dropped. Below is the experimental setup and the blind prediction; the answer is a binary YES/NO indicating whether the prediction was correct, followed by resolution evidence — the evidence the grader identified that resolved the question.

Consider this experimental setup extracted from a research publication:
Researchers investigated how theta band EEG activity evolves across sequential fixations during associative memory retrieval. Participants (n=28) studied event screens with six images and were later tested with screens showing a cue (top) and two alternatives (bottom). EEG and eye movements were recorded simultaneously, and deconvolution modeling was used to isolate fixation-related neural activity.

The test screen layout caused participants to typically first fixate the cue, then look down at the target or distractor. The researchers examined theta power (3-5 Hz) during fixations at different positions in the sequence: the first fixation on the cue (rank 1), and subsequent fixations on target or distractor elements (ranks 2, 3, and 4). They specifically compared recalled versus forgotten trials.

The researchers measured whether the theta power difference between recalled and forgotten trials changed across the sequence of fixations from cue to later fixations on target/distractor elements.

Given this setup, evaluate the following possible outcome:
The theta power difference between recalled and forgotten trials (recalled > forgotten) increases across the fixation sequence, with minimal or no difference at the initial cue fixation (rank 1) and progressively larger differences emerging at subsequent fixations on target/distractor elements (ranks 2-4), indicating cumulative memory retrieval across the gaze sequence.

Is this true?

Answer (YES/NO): NO